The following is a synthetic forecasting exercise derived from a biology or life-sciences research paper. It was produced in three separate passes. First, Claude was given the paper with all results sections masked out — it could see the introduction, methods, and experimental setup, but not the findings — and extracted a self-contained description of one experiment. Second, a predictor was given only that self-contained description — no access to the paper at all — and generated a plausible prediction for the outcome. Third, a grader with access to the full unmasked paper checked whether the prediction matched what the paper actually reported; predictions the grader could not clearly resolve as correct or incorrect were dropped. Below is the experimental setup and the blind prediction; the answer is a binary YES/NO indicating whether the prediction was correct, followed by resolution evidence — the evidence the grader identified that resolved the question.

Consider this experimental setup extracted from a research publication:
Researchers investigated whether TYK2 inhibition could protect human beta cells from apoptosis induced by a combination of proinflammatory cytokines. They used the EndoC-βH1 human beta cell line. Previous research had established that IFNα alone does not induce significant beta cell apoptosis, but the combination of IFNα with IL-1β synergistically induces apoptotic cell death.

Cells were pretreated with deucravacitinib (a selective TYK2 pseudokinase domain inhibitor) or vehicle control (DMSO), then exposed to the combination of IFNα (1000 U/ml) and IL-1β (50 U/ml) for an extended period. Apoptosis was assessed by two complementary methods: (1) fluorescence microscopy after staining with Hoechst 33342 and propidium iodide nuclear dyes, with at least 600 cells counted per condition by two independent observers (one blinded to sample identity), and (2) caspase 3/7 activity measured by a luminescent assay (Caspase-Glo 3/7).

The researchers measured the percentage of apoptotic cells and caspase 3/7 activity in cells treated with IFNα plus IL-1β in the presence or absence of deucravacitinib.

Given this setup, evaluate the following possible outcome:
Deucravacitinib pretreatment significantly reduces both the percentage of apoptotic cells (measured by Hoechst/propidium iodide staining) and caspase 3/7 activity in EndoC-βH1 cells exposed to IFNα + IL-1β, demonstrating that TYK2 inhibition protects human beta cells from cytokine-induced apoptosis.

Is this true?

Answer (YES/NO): YES